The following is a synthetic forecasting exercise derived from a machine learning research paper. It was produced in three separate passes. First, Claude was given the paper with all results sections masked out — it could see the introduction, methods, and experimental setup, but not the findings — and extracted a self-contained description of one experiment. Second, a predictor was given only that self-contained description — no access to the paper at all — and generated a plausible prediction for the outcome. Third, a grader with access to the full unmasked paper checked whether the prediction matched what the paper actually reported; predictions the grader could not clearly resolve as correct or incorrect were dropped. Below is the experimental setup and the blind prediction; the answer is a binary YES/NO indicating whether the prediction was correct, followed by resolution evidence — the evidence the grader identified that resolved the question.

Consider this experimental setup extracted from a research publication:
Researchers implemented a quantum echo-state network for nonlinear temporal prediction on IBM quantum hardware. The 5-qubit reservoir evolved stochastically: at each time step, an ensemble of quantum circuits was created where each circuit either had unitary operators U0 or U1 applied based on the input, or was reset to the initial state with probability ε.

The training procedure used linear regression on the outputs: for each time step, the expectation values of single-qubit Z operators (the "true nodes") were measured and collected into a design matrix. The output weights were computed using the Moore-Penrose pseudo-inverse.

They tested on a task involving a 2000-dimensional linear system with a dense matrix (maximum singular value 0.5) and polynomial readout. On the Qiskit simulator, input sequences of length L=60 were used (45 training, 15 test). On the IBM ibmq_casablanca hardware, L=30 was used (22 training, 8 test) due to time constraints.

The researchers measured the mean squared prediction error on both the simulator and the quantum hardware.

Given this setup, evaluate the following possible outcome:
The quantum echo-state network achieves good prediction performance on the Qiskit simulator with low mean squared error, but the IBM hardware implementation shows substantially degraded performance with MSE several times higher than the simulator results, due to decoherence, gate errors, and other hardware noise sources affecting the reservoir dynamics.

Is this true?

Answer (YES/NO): NO